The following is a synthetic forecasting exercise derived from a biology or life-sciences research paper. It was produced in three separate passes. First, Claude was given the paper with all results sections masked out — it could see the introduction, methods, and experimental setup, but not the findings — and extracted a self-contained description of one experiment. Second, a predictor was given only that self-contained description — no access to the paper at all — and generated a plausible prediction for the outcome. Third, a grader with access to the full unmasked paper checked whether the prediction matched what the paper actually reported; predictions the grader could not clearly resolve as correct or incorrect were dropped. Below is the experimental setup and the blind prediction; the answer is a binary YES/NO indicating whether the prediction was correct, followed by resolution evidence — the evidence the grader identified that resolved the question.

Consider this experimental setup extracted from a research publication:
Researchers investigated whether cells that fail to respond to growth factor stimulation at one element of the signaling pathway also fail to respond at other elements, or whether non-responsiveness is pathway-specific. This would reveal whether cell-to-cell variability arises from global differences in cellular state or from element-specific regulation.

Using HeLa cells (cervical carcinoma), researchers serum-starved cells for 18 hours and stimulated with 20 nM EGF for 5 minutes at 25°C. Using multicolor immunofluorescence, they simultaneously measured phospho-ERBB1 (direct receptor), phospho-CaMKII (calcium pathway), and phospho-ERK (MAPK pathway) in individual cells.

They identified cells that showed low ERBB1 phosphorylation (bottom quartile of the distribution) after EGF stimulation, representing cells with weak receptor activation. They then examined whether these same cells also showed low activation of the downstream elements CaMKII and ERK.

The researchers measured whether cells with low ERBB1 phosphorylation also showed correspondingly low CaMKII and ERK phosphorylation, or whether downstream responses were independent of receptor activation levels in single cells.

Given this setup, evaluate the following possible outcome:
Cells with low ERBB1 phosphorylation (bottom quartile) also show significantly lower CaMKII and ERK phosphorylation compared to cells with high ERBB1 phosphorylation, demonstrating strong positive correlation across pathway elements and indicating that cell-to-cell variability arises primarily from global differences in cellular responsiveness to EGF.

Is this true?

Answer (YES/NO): NO